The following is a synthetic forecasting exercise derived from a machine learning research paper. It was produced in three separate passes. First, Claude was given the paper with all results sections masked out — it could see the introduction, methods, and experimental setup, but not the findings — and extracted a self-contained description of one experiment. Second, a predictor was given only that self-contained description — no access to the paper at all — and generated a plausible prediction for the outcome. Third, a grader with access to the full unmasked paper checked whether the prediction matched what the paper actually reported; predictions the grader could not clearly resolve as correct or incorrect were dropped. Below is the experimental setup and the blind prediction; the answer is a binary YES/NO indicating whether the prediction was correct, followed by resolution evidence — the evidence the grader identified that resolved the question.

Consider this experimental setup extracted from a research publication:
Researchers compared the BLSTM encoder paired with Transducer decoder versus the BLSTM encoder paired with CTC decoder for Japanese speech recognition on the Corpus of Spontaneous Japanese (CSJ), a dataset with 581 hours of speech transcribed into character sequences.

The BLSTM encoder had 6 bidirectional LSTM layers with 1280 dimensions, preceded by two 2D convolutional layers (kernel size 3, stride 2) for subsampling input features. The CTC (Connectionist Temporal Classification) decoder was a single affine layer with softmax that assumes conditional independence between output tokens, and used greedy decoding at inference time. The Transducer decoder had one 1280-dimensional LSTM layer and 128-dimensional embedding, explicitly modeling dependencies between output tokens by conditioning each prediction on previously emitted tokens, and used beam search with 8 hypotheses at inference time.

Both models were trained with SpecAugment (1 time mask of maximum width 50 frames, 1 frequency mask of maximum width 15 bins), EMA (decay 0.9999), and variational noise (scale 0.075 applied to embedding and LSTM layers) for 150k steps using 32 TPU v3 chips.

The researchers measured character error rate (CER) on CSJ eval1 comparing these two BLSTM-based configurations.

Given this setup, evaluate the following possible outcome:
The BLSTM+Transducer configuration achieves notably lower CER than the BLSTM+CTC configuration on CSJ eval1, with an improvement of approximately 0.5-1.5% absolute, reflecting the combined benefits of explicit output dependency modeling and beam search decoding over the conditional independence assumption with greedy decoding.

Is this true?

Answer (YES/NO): NO